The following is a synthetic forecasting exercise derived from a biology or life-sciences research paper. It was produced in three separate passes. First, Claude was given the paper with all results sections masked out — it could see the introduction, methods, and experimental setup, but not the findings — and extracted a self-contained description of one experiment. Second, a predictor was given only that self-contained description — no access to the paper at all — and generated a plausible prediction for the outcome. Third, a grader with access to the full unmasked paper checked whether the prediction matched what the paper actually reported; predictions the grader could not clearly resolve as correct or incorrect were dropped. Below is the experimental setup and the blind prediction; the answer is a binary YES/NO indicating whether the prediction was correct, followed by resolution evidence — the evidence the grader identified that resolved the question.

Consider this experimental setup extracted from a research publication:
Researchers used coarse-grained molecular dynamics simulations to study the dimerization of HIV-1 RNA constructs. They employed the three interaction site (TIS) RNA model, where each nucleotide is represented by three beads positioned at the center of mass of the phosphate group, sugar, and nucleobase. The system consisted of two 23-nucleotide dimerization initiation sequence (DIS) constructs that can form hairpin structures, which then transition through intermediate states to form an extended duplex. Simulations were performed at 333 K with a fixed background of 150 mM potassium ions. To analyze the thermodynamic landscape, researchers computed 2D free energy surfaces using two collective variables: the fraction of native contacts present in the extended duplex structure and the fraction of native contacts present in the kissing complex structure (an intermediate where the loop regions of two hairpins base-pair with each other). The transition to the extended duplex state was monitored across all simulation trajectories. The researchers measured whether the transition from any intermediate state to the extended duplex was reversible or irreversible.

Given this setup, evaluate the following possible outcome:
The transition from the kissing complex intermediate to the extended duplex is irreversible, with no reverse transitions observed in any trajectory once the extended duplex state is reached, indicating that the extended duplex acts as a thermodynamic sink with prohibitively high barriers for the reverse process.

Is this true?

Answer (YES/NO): YES